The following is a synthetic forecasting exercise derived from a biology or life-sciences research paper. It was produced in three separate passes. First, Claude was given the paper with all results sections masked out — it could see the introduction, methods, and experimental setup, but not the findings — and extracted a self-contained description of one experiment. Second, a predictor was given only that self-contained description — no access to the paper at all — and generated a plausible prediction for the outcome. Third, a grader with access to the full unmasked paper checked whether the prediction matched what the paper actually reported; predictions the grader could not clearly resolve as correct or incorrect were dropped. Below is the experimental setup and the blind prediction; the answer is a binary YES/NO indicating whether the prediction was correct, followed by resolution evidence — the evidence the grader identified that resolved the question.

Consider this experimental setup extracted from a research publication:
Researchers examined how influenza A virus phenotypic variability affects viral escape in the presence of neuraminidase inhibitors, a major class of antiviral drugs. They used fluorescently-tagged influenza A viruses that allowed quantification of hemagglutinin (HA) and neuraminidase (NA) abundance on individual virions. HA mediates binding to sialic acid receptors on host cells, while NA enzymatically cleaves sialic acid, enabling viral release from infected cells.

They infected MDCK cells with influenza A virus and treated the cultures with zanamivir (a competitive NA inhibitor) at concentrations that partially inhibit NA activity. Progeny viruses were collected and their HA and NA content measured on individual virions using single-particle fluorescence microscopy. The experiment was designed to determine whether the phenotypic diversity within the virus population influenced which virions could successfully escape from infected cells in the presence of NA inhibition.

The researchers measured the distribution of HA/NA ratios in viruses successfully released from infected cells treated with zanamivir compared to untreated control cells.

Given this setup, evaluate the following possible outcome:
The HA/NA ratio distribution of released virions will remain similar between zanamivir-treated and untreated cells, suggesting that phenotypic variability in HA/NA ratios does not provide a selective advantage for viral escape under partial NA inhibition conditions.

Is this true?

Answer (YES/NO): NO